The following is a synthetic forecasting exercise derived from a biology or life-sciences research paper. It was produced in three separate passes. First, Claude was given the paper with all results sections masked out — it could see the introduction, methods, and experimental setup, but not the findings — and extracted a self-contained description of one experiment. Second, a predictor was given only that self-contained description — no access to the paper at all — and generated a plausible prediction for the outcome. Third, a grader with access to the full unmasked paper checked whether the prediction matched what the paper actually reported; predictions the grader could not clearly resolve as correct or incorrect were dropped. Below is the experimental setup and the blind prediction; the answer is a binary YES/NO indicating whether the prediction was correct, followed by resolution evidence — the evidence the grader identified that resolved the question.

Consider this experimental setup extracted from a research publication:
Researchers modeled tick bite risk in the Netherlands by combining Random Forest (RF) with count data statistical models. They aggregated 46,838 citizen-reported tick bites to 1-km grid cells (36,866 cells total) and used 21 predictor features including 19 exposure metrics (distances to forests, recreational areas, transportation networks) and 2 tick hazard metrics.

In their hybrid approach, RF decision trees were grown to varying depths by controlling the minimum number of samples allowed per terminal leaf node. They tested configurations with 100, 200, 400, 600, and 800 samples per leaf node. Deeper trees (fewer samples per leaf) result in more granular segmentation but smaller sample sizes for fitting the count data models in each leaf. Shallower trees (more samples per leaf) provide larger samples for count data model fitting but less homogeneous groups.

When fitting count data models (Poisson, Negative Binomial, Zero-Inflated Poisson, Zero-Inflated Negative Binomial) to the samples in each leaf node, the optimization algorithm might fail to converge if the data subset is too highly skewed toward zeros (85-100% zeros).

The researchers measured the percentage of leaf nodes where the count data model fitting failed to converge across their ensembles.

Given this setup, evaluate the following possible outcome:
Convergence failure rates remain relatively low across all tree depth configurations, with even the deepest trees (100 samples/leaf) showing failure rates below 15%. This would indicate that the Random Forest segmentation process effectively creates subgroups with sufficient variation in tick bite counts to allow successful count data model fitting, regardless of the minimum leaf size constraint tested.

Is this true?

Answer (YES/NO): YES